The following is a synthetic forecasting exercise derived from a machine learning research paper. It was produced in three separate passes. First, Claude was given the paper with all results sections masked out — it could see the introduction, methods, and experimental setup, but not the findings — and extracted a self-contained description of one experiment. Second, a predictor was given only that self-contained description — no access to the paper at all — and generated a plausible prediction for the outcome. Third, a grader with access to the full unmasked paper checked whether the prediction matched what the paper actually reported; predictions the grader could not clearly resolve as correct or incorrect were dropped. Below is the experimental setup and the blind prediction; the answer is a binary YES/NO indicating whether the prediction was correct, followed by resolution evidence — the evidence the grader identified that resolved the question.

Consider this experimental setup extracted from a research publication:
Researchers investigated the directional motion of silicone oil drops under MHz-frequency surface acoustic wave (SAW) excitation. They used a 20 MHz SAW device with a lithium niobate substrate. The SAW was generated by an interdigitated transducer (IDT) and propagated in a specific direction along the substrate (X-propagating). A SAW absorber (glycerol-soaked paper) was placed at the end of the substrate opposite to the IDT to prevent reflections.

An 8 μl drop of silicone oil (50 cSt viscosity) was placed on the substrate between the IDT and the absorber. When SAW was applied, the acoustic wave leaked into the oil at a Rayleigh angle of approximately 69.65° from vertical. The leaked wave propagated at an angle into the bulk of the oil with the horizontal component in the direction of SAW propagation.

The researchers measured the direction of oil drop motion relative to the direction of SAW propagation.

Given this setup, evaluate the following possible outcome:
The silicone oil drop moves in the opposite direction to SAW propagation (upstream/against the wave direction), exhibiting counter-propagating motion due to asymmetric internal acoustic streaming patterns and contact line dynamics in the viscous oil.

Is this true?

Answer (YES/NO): NO